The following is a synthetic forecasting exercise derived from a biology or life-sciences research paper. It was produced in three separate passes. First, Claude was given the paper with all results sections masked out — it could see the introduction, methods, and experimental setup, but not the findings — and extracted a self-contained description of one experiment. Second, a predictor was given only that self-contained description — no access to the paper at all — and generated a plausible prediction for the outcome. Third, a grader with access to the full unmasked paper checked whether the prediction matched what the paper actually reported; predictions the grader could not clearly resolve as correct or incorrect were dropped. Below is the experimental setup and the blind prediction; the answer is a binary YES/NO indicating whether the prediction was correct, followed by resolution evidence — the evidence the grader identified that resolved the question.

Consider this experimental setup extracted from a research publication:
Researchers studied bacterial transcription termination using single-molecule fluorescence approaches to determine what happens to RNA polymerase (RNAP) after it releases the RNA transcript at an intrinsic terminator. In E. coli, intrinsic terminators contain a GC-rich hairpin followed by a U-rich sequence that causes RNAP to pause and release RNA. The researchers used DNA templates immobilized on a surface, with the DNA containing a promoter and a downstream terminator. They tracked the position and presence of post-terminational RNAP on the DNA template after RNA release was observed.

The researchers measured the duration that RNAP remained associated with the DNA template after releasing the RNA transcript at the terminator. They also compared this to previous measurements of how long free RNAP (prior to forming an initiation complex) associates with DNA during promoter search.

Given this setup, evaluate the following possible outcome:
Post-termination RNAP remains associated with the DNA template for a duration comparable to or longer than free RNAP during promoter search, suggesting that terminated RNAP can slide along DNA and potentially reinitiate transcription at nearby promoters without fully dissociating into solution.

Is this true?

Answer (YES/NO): YES